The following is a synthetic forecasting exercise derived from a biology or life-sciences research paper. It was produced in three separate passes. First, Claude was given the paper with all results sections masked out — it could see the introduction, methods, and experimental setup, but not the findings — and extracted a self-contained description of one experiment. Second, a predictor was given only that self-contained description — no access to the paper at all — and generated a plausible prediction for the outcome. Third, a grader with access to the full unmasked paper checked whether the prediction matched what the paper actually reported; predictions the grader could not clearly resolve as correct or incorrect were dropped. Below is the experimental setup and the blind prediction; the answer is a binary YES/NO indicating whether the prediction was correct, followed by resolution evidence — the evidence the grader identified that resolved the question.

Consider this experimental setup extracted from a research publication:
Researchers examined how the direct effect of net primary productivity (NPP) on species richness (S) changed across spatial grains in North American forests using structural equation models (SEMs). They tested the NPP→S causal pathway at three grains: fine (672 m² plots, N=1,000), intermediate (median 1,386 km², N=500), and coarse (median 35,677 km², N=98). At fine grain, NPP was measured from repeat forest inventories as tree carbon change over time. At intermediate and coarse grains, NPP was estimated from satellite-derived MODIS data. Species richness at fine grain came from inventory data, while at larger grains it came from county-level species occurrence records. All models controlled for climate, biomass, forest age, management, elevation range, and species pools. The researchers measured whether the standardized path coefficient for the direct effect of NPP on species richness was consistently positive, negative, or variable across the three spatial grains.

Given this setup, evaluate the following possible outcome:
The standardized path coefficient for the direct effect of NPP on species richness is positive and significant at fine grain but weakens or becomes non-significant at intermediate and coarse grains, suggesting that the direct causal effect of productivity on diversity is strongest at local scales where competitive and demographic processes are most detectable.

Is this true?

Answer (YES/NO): NO